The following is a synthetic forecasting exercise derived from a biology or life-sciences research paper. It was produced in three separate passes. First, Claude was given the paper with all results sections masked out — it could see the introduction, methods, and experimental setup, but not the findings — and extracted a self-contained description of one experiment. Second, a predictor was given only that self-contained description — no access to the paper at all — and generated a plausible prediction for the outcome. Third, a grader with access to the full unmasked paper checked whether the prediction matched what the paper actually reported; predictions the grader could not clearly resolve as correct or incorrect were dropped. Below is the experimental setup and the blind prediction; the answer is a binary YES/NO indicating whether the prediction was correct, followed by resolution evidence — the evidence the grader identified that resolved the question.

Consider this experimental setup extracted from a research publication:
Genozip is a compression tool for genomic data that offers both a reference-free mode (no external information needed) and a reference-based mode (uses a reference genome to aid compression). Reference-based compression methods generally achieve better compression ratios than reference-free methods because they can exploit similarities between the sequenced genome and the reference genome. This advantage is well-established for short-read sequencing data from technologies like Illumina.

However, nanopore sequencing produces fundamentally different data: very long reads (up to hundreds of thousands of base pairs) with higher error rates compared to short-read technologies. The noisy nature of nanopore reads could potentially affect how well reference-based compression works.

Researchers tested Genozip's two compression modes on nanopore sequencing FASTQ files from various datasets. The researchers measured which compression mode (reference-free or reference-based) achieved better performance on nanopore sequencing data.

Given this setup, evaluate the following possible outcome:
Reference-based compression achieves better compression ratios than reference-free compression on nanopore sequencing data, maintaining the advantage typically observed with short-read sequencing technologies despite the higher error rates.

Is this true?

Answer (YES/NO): NO